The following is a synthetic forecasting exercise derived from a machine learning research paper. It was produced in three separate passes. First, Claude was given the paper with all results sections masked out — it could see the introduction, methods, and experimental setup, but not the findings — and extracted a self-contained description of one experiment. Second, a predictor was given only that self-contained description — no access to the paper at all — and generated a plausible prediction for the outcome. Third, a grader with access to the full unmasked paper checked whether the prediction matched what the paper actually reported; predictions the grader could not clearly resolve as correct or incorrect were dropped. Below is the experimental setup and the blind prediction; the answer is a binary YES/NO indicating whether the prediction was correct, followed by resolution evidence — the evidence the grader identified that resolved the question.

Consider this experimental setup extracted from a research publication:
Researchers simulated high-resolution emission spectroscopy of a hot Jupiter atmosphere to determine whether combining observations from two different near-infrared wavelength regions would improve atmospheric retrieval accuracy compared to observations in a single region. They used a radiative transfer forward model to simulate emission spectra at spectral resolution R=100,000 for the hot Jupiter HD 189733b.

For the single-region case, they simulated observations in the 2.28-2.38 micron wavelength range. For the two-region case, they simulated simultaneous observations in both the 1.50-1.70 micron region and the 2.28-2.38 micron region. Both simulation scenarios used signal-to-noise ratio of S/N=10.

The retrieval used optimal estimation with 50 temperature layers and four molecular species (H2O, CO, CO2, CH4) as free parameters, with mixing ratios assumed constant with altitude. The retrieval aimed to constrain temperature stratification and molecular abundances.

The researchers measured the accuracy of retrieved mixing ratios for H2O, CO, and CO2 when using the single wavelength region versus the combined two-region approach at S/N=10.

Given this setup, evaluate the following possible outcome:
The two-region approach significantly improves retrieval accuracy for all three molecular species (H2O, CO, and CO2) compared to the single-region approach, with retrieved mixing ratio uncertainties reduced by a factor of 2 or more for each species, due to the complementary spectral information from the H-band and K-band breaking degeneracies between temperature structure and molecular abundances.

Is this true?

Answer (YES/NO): NO